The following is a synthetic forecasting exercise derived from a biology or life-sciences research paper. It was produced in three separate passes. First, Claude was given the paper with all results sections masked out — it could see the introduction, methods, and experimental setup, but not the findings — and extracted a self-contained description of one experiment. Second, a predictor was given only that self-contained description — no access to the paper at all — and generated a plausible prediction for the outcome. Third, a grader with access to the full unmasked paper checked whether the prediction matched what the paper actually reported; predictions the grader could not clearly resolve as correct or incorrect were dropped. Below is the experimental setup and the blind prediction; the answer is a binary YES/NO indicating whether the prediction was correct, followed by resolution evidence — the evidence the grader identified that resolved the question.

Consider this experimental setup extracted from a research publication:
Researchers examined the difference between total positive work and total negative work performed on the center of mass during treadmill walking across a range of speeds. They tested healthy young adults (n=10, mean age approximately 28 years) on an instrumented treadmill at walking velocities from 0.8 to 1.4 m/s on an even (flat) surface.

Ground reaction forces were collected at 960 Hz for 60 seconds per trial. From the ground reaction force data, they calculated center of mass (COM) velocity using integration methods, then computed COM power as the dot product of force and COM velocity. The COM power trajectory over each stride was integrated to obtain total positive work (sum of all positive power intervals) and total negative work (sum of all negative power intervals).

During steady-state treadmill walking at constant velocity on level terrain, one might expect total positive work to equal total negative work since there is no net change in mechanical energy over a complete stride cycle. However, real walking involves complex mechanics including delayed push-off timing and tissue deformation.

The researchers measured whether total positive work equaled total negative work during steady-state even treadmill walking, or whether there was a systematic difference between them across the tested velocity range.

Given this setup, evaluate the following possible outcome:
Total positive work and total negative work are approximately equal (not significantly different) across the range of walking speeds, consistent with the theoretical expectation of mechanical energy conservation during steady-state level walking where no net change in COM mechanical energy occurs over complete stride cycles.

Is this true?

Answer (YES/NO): NO